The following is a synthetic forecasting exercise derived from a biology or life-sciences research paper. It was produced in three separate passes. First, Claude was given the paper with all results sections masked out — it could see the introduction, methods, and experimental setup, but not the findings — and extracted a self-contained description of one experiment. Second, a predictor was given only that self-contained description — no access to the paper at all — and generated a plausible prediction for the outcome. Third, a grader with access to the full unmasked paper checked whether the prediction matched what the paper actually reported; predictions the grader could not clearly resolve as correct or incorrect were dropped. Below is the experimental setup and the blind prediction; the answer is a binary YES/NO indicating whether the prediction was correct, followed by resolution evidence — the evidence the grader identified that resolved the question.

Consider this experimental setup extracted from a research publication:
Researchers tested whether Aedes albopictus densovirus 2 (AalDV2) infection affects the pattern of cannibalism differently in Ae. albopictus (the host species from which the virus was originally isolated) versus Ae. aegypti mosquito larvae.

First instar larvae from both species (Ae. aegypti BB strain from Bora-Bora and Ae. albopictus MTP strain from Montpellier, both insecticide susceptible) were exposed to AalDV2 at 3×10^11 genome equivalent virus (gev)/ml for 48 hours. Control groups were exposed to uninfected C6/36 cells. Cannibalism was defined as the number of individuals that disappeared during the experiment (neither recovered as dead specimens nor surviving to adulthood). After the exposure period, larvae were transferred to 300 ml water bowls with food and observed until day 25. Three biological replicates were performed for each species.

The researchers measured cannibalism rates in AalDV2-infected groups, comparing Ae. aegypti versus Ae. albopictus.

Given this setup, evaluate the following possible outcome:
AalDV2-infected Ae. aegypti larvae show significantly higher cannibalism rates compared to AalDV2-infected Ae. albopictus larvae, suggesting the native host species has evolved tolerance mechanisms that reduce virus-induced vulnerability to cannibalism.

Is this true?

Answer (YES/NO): YES